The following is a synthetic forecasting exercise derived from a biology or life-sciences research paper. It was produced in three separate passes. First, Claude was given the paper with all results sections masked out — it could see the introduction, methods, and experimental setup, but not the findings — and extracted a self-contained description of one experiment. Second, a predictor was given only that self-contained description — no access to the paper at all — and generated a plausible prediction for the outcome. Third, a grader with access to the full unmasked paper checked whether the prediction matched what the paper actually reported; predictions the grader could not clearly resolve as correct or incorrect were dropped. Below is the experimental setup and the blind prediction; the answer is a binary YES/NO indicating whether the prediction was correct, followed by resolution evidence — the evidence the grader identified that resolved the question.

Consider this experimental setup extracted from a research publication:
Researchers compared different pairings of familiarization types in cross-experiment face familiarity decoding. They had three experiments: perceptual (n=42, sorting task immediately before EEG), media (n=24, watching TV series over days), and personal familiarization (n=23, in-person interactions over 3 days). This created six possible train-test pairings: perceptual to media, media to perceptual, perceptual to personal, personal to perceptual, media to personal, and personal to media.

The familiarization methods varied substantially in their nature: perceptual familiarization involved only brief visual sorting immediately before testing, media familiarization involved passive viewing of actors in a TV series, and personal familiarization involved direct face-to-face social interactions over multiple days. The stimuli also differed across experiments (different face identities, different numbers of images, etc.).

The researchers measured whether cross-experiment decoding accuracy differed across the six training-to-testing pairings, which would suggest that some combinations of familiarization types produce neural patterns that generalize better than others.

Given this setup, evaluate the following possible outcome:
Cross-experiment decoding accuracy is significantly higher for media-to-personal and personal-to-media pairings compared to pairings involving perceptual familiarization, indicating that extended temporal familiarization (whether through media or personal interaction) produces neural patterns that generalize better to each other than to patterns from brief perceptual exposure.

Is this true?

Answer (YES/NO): NO